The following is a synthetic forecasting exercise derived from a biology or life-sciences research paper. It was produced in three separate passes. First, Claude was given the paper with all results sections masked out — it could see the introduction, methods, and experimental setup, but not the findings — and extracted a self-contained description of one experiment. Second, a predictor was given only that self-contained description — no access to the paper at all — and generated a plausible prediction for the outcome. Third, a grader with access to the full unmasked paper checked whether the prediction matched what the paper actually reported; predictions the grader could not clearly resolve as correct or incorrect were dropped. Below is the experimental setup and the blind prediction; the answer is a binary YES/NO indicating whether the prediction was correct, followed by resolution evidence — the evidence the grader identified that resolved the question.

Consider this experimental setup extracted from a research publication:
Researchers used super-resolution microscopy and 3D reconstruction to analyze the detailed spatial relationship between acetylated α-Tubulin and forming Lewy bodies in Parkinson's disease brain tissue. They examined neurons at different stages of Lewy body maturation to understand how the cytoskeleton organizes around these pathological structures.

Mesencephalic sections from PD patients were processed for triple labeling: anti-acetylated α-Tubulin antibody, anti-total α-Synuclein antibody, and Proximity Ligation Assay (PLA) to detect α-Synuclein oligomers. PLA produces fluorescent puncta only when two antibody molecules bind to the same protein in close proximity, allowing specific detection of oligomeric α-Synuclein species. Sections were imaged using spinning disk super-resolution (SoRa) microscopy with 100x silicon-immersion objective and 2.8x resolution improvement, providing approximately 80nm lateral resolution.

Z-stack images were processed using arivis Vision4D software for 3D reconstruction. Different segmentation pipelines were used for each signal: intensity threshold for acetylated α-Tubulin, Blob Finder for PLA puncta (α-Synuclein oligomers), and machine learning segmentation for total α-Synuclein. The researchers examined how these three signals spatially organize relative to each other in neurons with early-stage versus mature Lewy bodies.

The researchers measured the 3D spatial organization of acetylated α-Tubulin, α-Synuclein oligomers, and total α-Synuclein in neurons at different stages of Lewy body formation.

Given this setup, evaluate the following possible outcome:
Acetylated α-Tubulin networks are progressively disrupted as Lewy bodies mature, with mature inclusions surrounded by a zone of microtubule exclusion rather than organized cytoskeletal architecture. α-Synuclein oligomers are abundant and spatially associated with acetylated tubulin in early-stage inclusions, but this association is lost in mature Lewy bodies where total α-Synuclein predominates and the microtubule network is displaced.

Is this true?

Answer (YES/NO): NO